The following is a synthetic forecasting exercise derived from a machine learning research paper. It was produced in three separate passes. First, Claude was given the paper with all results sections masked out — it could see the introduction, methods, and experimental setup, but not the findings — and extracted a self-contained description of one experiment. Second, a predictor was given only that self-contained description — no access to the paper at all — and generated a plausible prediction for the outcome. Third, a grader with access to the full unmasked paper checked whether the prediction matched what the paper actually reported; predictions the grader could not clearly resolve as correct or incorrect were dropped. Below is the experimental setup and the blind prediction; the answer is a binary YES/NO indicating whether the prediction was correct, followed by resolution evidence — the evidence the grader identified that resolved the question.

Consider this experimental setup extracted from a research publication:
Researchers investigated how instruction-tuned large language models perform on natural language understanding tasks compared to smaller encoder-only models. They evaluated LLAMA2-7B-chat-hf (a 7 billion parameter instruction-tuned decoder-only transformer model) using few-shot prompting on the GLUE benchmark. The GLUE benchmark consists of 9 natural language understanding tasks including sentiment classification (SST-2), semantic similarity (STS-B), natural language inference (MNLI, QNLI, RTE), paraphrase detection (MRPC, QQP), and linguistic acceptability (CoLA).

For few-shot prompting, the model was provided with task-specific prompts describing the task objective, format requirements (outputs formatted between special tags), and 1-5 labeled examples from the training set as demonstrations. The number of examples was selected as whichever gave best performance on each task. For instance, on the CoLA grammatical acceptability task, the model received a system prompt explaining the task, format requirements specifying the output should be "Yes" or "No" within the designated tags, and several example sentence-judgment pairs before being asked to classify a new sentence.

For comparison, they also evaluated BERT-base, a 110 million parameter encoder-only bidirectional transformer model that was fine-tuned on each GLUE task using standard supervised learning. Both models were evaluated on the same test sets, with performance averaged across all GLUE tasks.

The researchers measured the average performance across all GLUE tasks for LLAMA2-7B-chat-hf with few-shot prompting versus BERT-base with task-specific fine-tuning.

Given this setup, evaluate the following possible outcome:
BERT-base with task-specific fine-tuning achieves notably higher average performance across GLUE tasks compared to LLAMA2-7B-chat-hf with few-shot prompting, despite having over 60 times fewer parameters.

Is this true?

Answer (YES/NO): YES